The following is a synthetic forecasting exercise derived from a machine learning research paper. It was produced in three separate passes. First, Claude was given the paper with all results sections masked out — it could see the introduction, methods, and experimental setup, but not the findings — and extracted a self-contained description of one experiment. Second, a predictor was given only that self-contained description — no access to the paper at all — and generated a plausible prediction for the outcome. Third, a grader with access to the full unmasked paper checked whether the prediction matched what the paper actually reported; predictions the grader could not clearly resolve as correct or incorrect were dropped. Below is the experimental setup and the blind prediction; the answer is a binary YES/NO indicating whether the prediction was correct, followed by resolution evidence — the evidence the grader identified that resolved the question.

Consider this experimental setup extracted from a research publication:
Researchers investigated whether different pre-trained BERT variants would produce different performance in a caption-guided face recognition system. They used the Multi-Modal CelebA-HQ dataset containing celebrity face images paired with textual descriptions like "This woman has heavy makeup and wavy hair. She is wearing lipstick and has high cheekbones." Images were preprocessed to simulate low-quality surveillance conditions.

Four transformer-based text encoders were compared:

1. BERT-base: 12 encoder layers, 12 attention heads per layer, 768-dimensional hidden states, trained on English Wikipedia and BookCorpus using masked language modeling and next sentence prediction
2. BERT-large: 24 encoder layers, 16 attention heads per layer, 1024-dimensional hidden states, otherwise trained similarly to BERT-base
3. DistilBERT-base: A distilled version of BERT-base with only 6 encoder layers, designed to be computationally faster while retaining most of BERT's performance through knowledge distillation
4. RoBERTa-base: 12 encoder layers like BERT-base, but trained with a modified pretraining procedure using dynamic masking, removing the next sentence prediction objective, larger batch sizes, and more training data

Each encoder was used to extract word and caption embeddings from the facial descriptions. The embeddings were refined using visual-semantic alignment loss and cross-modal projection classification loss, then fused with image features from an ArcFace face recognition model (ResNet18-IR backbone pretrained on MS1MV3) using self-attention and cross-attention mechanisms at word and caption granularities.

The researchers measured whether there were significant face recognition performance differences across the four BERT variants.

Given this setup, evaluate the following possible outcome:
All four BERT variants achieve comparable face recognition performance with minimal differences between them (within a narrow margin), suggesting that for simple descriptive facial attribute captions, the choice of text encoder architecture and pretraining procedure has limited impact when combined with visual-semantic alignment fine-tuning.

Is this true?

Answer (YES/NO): YES